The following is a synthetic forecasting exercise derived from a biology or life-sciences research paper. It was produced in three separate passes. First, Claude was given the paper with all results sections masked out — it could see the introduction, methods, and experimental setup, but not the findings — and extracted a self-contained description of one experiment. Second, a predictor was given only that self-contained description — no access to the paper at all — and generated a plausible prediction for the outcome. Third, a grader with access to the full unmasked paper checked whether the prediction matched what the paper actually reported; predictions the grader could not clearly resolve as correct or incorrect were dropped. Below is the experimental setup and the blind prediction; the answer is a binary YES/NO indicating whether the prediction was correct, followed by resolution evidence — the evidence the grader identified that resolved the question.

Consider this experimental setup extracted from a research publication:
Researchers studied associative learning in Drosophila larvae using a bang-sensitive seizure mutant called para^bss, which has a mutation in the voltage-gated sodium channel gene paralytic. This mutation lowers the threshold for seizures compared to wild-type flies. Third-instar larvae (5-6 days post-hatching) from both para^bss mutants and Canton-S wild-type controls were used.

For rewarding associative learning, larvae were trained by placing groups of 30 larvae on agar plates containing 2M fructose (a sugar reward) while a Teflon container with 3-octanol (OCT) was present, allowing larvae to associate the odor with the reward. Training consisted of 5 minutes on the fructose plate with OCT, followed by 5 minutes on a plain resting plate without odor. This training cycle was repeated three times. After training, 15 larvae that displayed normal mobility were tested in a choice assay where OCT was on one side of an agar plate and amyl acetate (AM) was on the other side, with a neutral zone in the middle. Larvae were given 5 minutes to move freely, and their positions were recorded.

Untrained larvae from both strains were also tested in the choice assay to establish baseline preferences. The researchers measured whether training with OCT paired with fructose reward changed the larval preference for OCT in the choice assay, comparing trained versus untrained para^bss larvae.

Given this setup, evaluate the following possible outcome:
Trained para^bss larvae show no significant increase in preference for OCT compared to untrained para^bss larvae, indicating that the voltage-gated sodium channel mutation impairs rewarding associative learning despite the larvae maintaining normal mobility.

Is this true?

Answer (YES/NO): NO